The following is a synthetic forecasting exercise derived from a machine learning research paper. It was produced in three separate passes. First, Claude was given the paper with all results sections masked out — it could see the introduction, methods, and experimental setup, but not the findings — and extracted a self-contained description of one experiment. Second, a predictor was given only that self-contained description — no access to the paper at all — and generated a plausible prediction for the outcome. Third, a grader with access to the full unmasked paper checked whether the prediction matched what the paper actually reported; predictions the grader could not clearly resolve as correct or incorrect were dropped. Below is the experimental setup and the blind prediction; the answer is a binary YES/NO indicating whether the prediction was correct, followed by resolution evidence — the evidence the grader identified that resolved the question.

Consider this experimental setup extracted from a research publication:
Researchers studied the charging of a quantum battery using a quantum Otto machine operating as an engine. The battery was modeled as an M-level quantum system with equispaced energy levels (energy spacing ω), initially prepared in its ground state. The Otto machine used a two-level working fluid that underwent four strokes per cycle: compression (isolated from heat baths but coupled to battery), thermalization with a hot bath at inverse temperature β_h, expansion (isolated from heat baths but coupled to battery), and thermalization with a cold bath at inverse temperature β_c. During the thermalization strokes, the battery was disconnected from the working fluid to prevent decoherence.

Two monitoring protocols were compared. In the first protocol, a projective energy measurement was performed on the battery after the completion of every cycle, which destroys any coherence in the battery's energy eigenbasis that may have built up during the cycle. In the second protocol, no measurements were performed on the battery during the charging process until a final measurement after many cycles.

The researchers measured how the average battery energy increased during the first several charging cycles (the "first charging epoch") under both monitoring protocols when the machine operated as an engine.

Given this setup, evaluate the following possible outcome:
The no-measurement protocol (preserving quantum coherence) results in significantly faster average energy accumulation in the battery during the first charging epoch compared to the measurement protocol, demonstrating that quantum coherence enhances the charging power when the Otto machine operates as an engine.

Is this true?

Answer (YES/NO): NO